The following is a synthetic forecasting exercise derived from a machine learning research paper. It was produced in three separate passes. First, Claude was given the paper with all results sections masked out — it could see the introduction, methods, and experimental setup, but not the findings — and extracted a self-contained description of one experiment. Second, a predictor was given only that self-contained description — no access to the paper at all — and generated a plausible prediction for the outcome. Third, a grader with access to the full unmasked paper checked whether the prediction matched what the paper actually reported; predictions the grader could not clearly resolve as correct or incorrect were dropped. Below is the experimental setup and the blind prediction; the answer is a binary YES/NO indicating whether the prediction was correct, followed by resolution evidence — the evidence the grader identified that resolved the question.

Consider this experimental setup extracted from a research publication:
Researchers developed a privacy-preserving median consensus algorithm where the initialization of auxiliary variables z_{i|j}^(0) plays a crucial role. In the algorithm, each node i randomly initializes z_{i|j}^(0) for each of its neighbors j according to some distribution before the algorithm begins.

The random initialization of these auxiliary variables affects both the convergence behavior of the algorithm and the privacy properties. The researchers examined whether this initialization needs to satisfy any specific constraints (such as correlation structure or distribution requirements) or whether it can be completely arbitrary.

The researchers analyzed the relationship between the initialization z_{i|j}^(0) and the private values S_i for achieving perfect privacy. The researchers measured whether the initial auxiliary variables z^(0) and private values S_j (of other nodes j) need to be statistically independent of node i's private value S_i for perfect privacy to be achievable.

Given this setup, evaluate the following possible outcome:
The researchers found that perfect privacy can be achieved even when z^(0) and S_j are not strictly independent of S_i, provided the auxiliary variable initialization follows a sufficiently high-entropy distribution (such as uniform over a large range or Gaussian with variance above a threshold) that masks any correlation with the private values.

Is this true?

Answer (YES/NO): NO